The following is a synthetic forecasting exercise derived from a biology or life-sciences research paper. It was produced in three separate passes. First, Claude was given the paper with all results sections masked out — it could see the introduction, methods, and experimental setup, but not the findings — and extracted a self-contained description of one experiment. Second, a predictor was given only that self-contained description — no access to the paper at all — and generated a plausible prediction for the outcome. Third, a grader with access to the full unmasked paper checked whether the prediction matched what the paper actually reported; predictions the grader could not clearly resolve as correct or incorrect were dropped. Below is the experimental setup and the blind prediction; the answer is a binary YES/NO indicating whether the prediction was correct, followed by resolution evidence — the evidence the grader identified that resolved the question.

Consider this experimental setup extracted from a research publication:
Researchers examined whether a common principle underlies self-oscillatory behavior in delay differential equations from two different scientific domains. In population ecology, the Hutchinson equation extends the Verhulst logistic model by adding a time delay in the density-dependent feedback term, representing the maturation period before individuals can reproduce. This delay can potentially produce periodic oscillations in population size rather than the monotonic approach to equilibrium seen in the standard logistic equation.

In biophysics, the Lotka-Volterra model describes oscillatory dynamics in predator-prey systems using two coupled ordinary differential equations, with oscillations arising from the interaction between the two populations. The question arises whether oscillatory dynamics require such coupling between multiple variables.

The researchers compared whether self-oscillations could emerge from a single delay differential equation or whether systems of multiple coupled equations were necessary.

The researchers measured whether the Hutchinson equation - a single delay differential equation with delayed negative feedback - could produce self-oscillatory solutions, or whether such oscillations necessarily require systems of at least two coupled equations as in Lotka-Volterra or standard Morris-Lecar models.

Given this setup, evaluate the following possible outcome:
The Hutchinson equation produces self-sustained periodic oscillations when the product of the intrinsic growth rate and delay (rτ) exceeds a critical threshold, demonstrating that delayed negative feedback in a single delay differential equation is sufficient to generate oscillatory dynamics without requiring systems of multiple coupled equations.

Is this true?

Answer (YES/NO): YES